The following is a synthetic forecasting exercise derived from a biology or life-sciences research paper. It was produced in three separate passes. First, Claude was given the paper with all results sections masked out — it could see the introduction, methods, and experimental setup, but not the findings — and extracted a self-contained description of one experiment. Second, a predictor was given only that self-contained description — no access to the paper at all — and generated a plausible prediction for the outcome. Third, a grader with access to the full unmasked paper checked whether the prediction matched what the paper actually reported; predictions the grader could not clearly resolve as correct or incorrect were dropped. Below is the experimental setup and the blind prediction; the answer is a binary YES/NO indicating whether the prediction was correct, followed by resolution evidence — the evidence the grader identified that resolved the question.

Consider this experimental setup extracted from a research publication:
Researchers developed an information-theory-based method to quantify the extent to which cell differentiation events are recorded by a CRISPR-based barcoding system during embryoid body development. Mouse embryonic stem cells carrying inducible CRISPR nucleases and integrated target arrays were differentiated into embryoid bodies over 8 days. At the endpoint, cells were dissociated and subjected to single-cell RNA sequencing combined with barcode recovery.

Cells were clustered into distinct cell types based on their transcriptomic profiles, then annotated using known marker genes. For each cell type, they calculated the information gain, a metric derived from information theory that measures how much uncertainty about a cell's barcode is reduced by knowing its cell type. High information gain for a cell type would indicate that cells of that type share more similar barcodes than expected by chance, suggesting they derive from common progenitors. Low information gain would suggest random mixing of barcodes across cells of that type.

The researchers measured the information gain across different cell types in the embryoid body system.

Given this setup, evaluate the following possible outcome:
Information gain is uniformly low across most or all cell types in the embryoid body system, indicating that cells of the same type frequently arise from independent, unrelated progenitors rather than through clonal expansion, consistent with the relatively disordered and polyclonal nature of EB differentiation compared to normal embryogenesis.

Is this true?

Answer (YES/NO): NO